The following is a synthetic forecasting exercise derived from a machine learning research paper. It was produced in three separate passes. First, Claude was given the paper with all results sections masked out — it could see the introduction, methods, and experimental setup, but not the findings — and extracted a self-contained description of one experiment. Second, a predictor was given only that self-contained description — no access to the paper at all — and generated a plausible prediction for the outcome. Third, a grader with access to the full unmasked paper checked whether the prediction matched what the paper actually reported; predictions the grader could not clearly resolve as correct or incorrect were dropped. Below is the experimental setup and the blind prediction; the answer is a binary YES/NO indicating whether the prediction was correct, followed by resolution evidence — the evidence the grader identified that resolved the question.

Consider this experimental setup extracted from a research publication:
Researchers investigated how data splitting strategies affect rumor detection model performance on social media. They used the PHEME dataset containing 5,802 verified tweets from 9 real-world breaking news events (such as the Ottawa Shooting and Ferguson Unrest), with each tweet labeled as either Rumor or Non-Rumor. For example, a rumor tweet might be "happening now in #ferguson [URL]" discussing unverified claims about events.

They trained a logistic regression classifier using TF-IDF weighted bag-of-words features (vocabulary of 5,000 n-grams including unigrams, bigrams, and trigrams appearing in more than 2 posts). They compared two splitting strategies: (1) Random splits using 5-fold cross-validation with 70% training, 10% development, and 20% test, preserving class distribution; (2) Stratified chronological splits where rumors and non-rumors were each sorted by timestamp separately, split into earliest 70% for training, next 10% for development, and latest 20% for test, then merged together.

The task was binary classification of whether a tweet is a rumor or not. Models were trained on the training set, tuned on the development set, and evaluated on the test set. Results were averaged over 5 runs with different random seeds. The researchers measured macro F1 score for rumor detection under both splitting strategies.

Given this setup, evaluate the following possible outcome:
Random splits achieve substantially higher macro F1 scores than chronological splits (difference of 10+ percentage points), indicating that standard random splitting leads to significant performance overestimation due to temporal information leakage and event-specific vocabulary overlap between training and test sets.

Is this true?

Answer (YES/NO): YES